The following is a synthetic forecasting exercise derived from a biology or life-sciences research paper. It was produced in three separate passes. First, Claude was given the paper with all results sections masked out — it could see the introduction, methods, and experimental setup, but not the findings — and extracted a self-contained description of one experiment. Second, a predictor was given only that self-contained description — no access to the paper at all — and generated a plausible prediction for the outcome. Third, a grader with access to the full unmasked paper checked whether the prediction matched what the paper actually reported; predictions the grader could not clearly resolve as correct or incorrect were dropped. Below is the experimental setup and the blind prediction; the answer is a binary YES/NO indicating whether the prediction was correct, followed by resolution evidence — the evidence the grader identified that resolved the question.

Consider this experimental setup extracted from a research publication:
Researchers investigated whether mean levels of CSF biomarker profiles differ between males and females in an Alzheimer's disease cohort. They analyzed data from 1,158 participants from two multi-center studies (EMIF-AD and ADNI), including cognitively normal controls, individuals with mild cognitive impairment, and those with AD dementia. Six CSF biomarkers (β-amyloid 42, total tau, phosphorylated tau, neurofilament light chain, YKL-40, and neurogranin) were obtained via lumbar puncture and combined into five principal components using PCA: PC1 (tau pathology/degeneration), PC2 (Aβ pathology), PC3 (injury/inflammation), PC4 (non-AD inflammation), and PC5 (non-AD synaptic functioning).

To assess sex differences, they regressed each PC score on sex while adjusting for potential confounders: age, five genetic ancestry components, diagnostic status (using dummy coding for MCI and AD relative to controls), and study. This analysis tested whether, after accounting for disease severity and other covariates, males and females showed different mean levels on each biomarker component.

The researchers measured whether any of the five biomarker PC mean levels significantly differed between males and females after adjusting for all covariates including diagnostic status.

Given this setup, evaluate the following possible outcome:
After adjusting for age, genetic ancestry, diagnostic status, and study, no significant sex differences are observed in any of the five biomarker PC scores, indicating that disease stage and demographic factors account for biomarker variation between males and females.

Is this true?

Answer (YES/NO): NO